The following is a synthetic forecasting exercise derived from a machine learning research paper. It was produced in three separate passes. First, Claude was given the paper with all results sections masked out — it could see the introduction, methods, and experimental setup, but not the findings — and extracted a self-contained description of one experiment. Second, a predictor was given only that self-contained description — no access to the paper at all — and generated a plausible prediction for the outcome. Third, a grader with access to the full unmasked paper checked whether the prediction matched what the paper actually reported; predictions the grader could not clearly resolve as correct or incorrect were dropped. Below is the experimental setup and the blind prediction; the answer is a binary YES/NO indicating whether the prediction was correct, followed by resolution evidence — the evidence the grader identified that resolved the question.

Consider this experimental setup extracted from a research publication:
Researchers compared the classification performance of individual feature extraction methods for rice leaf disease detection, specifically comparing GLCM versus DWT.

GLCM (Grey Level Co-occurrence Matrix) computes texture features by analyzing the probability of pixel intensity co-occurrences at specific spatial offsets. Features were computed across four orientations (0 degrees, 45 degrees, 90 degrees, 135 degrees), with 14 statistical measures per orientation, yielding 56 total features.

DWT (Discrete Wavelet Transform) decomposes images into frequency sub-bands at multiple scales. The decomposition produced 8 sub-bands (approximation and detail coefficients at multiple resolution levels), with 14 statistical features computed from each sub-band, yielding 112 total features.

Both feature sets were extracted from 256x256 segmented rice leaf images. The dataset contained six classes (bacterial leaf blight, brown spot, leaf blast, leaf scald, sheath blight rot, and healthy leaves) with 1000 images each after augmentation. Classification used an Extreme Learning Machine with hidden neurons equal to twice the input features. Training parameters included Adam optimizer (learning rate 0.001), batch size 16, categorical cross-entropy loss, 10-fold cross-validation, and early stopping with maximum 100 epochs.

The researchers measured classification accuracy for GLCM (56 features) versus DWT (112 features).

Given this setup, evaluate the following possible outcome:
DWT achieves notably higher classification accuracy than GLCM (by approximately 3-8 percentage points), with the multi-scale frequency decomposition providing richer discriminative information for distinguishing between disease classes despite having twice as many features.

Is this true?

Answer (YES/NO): NO